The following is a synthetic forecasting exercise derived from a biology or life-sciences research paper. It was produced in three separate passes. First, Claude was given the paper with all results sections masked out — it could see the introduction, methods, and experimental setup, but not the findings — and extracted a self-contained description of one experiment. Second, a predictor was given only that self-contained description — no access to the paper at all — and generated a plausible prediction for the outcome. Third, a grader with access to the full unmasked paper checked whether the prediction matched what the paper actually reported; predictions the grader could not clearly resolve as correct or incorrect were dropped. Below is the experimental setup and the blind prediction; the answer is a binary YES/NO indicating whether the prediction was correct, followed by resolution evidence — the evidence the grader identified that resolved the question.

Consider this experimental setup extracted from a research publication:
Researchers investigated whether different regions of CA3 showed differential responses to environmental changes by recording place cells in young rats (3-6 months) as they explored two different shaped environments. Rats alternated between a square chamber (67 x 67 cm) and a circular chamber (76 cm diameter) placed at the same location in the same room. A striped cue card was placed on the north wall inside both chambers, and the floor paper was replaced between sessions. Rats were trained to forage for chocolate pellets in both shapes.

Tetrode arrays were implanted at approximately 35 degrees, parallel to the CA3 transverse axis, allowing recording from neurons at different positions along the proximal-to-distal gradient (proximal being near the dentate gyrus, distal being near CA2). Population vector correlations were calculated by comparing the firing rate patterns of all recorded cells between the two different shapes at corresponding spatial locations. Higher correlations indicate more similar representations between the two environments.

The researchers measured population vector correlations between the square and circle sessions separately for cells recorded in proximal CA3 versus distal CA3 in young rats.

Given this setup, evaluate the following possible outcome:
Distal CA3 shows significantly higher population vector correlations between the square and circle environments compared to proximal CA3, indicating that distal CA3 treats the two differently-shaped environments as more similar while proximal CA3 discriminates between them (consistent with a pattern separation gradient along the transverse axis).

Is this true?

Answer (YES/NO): YES